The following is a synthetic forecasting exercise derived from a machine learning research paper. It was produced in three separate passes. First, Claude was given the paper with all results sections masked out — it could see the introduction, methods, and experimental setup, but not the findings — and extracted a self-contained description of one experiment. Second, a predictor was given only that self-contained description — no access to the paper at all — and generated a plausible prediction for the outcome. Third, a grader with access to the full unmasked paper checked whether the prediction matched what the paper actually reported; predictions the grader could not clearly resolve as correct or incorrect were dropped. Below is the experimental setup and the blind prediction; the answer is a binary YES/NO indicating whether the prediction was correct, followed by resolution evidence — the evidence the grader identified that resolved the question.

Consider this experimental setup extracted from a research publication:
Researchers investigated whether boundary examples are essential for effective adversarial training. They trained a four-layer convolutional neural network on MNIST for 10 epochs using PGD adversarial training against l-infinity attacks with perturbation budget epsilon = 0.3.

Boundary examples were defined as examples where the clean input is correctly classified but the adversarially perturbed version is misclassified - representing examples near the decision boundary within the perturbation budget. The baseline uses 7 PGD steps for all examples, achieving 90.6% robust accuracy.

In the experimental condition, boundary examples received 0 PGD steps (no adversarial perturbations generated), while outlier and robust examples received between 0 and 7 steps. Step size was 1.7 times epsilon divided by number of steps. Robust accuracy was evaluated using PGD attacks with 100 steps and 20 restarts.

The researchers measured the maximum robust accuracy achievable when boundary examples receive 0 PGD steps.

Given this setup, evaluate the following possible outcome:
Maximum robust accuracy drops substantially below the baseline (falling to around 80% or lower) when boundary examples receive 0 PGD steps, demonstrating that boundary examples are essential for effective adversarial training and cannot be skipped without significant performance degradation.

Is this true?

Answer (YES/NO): YES